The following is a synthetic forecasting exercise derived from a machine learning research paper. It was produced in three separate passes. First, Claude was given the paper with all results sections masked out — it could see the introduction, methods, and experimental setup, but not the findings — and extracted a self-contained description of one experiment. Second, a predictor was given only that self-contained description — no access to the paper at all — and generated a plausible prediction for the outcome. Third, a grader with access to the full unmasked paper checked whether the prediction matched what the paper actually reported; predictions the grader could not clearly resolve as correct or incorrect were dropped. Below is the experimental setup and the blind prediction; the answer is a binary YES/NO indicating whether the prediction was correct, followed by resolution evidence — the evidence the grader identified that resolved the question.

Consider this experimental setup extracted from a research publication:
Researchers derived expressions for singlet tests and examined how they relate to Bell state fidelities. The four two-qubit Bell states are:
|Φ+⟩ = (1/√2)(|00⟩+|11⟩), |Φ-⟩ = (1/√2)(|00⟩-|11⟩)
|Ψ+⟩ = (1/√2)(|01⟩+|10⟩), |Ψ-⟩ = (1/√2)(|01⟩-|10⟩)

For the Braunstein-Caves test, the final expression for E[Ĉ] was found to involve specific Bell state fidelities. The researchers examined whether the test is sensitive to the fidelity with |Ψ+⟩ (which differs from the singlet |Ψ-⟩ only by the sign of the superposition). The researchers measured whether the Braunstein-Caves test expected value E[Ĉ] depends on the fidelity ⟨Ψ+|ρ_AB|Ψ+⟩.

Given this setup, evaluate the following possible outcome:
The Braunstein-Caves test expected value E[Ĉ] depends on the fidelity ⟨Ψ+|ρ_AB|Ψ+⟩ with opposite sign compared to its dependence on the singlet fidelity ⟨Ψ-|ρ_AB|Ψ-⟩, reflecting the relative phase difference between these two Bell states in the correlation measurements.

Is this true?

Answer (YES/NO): NO